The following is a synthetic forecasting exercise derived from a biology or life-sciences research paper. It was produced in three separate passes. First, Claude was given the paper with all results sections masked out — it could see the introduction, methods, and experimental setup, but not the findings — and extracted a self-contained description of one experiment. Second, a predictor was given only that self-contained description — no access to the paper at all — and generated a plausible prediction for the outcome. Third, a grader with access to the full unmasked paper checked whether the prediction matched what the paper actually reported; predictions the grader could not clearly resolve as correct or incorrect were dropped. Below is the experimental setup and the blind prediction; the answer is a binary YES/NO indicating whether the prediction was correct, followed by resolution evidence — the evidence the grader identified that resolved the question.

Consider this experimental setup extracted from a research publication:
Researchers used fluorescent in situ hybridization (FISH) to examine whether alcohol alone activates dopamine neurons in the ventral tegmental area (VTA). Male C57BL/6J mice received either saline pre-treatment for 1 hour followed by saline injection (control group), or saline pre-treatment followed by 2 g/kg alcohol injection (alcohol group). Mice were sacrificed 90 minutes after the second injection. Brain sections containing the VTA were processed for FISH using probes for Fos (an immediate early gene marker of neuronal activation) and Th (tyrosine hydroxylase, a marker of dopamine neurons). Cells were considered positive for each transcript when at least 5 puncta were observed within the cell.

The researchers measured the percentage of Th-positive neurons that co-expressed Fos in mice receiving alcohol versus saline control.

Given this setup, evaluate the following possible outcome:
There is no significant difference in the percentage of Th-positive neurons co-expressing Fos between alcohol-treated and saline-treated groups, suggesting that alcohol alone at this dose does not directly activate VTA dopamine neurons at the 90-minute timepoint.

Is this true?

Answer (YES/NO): YES